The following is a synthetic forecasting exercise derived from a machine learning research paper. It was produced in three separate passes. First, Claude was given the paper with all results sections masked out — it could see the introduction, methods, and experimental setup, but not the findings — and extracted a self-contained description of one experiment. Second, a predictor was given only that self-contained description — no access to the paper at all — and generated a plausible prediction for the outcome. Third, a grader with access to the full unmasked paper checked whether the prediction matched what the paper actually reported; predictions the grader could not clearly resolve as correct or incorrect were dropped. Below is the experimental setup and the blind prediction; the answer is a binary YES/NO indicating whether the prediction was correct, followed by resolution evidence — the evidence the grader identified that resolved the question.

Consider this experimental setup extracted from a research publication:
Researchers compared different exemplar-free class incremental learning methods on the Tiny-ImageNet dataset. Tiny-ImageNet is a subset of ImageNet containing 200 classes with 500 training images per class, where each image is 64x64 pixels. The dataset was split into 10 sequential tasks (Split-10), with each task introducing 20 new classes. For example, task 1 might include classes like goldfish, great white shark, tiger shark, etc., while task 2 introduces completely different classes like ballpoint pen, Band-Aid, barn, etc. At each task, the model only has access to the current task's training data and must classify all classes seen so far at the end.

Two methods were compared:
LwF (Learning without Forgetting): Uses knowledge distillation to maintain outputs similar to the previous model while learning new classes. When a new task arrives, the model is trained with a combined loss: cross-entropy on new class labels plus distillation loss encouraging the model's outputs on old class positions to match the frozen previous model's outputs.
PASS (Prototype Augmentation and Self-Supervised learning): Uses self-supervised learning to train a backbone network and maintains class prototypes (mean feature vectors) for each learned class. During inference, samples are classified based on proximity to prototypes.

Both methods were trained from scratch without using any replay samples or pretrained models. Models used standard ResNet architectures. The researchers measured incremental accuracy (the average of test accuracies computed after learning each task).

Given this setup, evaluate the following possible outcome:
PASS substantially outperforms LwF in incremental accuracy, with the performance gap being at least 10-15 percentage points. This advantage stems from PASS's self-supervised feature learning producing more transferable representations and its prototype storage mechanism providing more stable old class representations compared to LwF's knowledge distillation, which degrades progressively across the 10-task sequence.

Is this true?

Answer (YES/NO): NO